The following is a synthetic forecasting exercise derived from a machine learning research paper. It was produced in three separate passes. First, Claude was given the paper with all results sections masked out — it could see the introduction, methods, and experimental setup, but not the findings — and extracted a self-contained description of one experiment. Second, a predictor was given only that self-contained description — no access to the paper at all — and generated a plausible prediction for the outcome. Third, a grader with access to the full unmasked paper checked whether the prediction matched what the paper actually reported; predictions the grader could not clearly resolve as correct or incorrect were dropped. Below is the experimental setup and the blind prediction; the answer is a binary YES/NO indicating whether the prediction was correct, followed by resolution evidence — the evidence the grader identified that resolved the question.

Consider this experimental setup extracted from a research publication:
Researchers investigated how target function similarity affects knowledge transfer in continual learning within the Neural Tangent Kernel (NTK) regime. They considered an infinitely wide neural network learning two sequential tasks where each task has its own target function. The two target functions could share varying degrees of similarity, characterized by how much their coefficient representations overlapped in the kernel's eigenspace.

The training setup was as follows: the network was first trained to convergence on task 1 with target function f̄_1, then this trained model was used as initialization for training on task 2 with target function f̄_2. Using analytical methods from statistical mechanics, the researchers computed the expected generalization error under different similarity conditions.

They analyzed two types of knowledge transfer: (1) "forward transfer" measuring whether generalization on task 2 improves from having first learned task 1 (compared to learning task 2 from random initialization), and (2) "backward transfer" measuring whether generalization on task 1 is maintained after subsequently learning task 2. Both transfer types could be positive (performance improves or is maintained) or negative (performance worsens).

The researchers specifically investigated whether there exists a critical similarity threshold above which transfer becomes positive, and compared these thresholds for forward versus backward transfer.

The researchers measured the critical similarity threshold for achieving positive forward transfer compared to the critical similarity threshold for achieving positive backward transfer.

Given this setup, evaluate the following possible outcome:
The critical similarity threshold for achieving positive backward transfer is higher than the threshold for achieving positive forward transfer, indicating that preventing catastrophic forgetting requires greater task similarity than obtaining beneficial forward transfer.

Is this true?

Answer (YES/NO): YES